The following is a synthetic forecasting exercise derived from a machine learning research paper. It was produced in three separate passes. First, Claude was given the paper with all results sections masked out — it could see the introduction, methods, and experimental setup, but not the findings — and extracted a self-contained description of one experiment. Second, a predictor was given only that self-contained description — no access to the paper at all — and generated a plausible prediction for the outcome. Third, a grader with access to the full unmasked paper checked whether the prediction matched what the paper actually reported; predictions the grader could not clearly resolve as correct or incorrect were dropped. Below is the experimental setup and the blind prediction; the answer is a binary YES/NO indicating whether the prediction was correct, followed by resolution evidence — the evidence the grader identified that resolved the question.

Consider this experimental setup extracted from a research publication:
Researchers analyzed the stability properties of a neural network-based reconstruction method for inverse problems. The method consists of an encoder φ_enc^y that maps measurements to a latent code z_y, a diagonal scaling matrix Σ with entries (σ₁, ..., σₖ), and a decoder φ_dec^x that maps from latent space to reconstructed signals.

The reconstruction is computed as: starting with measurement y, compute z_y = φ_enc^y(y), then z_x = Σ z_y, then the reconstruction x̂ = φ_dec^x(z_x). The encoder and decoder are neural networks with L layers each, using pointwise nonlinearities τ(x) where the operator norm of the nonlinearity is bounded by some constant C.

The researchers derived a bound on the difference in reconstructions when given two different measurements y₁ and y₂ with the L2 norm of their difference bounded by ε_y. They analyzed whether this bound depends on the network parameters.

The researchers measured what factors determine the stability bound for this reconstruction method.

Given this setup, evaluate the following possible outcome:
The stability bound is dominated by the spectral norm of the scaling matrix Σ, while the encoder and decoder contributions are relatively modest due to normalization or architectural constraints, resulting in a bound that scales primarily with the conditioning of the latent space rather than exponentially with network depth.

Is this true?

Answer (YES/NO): NO